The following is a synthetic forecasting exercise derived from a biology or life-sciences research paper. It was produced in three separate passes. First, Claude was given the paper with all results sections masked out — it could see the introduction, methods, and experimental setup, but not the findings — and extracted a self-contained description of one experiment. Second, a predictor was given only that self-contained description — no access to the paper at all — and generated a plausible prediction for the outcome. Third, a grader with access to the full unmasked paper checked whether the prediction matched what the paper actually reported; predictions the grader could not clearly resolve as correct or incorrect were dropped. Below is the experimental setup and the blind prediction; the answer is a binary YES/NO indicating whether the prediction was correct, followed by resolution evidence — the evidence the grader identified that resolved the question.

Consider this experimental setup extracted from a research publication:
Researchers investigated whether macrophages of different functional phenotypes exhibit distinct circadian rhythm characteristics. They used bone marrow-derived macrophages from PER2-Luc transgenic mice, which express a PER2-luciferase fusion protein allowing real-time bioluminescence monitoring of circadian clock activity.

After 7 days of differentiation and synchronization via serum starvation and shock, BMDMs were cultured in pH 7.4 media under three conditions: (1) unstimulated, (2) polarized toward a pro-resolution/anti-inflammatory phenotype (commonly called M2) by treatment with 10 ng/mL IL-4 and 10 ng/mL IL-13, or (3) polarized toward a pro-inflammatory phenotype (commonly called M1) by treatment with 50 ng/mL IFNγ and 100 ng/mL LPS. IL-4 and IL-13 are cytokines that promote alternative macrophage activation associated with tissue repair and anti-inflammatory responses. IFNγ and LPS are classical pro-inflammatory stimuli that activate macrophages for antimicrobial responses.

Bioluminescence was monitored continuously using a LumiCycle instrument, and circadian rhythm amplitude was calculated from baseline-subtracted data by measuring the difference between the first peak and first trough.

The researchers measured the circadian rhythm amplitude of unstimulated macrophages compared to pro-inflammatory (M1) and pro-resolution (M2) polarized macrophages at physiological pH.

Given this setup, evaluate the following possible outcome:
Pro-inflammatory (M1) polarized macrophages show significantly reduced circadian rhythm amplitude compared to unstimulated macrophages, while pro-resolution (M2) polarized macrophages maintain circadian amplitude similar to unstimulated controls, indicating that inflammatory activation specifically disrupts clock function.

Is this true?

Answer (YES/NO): NO